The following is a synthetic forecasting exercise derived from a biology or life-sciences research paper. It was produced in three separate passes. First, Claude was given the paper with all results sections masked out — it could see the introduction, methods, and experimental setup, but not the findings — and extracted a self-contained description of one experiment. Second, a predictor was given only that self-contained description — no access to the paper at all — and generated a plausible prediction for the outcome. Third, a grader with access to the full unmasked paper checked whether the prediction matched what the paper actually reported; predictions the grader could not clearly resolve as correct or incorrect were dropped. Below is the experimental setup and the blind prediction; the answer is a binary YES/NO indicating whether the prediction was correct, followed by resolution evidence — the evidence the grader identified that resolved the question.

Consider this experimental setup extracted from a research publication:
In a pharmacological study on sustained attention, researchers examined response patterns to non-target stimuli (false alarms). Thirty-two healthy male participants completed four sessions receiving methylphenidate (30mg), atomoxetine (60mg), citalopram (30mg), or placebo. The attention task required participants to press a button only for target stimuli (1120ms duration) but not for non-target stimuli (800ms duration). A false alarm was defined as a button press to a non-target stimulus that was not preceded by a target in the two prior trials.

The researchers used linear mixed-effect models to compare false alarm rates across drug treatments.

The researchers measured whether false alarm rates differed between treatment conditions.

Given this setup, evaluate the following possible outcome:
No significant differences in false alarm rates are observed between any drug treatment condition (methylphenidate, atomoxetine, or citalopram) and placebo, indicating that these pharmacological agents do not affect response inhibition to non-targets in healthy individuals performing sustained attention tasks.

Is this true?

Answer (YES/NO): NO